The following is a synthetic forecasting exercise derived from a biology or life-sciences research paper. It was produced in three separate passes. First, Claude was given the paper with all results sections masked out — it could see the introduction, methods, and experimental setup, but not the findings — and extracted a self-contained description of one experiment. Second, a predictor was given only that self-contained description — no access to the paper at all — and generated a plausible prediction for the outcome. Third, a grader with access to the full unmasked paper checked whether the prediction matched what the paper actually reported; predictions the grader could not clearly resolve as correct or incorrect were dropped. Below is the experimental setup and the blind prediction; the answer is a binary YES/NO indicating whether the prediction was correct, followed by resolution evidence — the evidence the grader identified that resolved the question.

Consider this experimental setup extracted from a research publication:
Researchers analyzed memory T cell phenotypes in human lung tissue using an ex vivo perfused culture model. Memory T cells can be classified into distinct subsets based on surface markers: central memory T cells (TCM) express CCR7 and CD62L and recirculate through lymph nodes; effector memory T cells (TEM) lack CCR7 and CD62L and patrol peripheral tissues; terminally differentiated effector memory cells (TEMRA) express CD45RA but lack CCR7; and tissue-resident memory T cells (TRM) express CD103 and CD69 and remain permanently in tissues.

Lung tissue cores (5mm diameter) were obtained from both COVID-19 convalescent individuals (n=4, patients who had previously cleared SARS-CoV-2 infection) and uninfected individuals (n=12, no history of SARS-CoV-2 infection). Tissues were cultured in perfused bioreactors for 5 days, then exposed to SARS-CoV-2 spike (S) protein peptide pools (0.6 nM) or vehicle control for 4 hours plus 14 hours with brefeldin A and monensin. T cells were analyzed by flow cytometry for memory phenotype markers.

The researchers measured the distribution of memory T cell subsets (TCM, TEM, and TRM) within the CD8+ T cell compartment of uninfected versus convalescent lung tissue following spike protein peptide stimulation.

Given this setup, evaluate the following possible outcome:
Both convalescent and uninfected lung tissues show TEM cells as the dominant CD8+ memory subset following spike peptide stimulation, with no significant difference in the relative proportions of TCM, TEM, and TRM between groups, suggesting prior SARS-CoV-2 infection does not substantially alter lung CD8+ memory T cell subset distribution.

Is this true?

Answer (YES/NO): NO